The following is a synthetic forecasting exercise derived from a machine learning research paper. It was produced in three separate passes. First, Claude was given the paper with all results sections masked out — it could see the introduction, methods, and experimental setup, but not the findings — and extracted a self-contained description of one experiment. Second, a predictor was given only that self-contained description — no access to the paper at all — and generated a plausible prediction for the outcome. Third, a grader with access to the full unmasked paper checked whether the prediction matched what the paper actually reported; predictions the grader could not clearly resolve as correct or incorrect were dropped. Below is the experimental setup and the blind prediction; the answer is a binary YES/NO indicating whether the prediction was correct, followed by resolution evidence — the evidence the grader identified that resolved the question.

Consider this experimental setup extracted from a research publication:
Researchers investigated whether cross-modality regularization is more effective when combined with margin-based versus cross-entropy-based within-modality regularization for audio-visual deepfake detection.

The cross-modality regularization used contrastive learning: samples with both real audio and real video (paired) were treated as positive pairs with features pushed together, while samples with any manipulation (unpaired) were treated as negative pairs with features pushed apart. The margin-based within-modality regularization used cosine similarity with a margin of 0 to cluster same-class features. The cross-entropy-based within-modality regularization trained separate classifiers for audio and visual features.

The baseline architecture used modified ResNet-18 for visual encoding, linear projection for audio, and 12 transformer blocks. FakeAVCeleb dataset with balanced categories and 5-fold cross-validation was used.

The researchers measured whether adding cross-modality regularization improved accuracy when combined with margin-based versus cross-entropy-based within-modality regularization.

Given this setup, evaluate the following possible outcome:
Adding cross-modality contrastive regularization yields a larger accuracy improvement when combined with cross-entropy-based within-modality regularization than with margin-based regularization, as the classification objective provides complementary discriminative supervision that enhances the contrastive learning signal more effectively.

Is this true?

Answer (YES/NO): NO